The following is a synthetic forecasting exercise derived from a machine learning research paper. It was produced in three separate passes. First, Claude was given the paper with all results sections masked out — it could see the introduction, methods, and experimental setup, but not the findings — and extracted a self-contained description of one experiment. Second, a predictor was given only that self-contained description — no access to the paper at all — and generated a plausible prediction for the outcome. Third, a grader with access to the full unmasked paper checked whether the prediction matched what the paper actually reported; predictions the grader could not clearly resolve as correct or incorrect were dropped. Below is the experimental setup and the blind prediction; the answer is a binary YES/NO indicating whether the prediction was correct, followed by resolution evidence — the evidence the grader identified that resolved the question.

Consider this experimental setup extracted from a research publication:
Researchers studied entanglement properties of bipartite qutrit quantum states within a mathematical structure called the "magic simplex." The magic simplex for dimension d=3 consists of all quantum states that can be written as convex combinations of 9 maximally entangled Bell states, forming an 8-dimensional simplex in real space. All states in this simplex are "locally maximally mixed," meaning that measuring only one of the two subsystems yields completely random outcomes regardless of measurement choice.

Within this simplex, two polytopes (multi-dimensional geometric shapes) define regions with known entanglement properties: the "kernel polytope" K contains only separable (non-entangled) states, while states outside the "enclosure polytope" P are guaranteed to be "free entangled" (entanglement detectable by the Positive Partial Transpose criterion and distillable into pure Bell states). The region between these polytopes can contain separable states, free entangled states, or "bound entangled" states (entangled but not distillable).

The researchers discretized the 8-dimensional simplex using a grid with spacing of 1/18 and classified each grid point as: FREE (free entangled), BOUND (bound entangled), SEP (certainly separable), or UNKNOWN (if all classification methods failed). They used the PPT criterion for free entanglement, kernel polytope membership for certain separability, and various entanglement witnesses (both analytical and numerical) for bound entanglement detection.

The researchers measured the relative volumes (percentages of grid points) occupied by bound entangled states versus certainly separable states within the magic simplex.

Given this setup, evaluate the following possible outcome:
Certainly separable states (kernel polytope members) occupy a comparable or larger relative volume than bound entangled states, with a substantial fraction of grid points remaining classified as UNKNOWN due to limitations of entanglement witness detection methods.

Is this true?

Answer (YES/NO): NO